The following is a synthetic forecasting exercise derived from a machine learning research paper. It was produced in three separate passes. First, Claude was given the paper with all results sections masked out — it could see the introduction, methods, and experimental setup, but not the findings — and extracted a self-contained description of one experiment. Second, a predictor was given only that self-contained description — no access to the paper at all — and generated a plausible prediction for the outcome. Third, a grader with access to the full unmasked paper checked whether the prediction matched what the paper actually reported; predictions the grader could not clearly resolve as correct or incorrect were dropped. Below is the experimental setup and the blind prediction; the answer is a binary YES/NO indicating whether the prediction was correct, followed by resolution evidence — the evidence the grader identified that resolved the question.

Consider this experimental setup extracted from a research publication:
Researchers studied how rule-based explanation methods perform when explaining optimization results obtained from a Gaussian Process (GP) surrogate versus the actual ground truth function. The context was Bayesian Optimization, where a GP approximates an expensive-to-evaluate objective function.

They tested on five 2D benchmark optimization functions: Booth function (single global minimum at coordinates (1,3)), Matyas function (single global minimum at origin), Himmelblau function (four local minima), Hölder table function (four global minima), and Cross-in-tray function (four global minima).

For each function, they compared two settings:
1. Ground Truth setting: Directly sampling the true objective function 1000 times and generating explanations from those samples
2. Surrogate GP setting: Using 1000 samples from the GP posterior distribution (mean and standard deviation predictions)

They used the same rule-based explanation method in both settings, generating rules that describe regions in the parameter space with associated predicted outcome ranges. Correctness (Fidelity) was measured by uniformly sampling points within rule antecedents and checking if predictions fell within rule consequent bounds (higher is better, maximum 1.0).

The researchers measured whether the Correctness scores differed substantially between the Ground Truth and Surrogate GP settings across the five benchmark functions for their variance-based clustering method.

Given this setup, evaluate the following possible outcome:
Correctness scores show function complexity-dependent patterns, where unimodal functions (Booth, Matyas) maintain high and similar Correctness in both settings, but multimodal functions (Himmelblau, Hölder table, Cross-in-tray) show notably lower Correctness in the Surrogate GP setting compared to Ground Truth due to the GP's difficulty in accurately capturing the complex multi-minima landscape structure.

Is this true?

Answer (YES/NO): NO